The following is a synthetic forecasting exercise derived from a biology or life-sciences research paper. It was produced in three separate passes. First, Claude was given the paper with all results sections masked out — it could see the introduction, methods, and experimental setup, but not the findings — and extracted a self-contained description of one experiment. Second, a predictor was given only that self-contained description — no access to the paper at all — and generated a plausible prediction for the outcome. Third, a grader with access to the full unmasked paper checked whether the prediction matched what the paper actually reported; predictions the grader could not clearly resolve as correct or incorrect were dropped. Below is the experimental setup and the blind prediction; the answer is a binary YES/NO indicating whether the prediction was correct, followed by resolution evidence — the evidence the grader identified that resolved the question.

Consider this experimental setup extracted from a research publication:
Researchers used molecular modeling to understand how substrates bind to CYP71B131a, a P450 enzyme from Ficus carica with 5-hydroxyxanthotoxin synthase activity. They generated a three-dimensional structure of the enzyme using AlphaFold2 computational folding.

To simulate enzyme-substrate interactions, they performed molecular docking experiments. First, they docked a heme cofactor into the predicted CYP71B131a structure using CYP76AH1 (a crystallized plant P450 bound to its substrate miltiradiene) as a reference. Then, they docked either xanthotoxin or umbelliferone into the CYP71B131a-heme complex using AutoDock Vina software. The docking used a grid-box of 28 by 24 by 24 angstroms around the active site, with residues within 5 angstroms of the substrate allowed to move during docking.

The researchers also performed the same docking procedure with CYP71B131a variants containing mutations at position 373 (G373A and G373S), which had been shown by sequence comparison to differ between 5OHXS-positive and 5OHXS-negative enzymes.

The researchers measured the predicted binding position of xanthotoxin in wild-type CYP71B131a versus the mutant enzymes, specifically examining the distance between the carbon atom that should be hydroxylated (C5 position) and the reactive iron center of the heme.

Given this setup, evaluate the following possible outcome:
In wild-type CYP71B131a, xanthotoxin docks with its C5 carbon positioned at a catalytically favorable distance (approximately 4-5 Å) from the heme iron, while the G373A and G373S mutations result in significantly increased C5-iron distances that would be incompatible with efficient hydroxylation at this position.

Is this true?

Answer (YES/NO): NO